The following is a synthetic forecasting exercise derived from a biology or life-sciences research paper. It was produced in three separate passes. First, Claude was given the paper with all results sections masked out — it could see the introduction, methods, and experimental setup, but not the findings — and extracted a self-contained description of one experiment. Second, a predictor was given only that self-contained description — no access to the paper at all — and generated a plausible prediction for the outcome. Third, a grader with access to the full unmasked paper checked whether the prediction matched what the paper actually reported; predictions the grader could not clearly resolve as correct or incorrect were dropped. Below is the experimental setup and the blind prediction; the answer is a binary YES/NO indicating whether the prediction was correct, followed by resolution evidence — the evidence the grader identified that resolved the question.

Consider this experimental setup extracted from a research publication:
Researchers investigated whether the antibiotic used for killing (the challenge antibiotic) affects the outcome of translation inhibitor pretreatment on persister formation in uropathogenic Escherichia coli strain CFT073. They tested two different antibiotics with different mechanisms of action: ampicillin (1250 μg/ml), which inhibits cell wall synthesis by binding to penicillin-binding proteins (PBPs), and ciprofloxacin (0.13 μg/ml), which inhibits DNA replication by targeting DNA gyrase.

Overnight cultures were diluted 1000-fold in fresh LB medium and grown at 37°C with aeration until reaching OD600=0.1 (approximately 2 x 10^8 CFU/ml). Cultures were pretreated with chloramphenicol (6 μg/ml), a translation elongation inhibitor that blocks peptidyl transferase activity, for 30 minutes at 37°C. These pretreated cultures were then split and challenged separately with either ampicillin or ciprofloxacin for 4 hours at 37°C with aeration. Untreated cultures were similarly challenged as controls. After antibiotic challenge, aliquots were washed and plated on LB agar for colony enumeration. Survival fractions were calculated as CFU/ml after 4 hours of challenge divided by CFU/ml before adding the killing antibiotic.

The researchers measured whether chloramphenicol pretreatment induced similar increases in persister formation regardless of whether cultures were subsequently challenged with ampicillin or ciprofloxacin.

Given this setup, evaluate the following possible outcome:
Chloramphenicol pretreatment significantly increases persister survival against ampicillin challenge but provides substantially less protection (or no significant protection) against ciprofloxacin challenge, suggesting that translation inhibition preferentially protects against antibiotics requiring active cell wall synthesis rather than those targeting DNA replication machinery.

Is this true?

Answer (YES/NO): NO